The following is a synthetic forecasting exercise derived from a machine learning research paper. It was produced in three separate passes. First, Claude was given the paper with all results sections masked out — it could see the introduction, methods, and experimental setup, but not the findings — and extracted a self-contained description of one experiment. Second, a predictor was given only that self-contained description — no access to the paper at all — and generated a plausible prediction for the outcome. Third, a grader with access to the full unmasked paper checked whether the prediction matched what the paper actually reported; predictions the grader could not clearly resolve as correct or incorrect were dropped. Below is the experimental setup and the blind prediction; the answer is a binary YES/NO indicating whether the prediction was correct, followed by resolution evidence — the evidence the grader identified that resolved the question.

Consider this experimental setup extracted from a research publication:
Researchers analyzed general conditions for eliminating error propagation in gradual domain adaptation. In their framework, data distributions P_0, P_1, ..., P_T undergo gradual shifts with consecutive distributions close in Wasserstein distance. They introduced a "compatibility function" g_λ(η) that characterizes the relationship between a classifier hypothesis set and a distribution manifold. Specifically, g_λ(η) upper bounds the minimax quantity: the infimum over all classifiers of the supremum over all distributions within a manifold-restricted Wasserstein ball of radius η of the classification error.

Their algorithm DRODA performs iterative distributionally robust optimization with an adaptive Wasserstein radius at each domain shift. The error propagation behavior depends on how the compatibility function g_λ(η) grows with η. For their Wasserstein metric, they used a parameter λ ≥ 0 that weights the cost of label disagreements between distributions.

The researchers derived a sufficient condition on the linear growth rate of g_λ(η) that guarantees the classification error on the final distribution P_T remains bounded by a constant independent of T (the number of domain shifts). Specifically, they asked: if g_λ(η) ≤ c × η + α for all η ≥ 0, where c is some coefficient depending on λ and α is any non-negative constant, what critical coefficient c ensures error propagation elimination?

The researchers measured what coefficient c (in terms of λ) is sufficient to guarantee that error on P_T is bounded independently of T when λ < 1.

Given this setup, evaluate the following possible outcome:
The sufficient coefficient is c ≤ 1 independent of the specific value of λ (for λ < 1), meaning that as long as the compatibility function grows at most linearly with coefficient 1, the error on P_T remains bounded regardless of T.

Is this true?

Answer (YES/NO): NO